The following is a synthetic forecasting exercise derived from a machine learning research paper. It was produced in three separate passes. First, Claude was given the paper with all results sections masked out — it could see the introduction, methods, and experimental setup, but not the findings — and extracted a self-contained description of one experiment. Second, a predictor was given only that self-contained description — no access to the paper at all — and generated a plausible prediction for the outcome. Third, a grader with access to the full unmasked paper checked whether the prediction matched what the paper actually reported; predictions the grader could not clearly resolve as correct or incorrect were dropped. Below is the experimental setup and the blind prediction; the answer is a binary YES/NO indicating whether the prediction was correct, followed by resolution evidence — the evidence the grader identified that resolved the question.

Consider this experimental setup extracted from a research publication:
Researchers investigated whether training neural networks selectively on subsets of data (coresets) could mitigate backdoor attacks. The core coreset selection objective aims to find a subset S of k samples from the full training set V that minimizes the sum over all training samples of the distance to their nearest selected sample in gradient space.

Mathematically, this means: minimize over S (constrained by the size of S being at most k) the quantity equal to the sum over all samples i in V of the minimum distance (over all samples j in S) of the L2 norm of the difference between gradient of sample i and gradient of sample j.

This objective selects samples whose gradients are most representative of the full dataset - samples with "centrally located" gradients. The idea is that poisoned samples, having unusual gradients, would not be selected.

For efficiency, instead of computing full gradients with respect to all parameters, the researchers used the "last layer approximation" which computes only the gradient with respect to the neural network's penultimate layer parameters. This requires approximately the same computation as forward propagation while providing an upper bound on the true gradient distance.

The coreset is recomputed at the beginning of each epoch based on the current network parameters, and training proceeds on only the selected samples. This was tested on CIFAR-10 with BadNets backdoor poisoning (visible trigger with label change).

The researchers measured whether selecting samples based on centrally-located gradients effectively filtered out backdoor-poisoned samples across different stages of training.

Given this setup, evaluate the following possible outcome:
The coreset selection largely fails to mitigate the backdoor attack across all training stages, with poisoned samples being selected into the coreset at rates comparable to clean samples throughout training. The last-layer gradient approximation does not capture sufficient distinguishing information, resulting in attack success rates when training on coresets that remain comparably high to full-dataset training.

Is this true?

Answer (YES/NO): NO